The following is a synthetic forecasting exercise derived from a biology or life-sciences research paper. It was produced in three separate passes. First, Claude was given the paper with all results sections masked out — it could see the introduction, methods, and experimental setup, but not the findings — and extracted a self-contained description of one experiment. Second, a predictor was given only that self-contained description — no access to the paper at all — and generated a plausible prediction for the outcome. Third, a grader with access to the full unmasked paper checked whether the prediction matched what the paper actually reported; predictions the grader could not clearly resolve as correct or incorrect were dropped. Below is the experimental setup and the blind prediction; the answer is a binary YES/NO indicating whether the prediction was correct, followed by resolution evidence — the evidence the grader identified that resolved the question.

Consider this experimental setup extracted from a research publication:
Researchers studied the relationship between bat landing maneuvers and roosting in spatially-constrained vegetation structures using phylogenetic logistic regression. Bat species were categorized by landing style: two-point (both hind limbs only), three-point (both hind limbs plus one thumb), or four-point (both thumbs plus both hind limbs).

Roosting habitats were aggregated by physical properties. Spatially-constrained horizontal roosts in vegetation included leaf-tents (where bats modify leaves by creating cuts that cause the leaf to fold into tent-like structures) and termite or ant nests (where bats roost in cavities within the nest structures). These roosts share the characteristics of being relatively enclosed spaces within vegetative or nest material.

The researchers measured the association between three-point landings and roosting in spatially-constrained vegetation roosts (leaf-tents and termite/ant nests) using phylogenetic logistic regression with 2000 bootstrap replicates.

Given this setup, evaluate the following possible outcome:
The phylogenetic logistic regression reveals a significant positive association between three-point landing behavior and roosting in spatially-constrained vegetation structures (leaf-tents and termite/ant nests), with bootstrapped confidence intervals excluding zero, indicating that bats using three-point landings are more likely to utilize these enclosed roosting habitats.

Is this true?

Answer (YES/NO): YES